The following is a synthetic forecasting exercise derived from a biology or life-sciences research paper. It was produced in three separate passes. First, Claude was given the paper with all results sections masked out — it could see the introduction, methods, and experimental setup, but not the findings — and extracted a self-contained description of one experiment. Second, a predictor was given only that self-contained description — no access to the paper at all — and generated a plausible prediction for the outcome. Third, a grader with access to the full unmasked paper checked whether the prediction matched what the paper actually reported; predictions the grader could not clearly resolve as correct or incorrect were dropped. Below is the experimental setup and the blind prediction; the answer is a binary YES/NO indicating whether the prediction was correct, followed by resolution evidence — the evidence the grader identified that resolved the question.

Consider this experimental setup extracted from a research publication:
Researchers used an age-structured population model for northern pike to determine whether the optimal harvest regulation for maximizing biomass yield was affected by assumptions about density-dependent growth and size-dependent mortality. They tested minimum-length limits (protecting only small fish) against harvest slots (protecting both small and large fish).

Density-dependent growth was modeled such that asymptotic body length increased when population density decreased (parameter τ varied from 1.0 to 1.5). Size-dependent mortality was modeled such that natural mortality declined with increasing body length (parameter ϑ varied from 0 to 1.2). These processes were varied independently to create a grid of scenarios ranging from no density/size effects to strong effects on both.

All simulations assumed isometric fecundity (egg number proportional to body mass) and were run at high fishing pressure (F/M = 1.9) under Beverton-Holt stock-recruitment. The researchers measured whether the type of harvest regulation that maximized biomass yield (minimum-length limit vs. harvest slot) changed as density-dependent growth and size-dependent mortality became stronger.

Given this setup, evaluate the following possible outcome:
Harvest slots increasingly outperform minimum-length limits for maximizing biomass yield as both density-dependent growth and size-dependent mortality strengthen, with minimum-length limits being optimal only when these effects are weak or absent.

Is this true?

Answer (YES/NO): NO